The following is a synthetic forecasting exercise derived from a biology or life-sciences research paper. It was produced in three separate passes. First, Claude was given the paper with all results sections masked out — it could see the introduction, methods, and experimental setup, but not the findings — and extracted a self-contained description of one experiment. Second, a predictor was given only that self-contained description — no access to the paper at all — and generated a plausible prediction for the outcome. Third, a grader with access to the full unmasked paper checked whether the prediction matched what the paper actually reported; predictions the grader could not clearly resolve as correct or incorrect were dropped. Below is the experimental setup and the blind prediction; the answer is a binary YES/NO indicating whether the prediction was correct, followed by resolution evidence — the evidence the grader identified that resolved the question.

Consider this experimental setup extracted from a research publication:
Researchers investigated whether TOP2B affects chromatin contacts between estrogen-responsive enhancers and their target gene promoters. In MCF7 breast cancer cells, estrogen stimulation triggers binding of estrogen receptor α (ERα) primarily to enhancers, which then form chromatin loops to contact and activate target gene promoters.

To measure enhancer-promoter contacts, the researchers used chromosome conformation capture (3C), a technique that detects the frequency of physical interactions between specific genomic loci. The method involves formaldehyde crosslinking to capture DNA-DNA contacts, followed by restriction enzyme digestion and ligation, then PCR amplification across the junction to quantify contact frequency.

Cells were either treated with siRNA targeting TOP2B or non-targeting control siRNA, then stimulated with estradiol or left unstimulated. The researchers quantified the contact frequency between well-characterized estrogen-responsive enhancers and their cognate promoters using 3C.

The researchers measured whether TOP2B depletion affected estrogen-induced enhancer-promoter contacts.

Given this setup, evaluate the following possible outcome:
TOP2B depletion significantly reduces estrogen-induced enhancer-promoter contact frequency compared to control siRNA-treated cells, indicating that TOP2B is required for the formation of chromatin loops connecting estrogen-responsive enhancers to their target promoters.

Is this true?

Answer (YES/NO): NO